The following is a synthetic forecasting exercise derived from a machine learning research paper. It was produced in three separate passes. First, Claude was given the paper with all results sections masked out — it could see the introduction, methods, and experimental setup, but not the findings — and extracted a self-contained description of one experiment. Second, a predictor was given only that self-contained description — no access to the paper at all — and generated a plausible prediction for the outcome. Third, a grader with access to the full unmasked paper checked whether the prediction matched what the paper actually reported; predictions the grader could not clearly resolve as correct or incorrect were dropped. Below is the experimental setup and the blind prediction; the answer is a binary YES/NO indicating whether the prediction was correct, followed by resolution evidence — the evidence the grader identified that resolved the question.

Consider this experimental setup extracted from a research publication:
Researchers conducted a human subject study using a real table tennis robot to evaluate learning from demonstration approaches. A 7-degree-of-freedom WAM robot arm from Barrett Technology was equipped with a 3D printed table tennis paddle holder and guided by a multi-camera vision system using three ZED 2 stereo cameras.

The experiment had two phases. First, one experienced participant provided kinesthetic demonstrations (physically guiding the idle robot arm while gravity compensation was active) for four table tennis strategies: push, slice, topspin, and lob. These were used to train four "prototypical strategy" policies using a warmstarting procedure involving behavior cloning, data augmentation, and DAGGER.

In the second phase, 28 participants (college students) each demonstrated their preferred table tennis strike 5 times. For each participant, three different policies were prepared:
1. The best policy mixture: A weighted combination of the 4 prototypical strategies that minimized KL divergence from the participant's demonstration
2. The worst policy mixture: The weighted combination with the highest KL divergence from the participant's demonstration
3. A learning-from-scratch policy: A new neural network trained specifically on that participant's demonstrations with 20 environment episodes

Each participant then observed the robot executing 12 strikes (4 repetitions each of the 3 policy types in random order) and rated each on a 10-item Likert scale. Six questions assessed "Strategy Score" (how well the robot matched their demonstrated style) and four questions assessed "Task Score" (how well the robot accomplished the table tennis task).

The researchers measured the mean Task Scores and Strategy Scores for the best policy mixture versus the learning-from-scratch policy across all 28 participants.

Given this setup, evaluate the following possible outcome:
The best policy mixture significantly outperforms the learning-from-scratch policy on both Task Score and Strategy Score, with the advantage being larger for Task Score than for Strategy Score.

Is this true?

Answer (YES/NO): YES